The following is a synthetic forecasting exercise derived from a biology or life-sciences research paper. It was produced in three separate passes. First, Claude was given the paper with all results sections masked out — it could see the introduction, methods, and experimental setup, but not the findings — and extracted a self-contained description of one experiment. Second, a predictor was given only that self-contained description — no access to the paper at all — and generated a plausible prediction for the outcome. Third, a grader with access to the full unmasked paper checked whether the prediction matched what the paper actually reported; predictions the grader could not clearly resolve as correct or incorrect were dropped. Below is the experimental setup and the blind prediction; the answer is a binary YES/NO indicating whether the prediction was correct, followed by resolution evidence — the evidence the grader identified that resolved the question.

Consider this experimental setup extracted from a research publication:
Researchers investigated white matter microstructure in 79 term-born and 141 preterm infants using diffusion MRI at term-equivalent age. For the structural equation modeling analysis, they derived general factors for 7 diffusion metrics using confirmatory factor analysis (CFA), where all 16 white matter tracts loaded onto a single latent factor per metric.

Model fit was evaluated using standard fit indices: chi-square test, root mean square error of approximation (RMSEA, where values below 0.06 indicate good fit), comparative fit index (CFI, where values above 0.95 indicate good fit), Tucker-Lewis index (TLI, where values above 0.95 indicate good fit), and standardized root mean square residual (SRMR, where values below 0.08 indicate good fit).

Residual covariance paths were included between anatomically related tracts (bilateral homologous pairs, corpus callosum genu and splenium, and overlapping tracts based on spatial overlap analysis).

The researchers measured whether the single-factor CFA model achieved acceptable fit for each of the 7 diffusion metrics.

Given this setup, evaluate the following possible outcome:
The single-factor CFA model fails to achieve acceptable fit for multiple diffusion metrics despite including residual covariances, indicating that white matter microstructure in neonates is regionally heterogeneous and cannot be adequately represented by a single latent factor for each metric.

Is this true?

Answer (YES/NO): NO